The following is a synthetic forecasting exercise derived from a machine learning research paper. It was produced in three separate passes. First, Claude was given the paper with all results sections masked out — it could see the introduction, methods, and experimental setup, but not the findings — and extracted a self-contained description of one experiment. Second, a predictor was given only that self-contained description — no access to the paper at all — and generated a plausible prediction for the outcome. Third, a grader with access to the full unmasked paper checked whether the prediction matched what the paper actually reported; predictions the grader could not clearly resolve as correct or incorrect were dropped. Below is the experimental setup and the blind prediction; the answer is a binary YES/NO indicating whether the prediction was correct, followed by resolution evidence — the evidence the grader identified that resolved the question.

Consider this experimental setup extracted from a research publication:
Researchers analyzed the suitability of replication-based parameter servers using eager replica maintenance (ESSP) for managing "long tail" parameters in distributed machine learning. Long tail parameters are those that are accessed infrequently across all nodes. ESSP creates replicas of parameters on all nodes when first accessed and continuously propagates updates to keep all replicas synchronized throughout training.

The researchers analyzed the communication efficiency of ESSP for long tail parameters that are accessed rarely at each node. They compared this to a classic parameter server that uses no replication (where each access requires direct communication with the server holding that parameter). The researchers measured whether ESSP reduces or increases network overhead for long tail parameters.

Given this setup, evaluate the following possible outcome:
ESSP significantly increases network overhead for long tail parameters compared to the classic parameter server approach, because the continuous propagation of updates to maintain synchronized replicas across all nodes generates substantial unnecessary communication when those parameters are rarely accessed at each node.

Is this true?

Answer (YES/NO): YES